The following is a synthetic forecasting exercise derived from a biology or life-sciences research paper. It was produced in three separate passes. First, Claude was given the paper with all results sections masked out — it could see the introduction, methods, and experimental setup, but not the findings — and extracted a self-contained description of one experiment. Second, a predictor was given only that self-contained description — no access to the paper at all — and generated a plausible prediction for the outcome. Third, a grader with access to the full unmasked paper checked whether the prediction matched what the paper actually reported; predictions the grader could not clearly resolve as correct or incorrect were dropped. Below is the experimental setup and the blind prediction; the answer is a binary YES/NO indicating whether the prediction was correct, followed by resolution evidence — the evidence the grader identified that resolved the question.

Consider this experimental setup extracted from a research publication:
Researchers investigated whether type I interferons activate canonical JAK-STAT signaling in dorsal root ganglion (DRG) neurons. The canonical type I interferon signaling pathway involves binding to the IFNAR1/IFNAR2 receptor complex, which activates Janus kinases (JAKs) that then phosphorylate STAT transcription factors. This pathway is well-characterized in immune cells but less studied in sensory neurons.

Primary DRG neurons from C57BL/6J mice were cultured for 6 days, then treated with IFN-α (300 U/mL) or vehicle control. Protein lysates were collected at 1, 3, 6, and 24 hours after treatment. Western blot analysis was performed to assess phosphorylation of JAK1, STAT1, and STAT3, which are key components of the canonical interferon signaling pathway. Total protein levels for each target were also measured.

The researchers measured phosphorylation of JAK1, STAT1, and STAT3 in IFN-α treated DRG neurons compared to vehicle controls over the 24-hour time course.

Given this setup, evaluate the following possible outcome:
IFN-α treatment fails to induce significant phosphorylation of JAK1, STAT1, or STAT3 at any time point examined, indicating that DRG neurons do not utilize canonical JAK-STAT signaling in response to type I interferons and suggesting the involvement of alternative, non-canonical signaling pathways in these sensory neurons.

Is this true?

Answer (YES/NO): NO